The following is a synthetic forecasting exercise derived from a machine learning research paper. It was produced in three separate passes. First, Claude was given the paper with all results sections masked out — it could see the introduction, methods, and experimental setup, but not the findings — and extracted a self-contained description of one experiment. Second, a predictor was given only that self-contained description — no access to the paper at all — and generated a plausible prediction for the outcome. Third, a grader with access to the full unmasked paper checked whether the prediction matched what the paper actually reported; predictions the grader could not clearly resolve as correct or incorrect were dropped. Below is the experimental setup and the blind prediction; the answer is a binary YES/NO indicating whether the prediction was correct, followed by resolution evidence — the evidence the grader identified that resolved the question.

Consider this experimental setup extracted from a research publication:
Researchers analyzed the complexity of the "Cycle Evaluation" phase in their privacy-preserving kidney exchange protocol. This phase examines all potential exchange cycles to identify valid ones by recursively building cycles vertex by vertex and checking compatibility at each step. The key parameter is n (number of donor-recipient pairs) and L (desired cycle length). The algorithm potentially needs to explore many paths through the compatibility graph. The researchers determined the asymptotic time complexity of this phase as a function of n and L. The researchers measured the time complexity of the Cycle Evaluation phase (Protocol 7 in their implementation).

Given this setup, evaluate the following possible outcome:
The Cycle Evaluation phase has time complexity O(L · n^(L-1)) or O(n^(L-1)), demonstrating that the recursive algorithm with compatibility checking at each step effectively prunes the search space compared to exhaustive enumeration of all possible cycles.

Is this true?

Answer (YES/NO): NO